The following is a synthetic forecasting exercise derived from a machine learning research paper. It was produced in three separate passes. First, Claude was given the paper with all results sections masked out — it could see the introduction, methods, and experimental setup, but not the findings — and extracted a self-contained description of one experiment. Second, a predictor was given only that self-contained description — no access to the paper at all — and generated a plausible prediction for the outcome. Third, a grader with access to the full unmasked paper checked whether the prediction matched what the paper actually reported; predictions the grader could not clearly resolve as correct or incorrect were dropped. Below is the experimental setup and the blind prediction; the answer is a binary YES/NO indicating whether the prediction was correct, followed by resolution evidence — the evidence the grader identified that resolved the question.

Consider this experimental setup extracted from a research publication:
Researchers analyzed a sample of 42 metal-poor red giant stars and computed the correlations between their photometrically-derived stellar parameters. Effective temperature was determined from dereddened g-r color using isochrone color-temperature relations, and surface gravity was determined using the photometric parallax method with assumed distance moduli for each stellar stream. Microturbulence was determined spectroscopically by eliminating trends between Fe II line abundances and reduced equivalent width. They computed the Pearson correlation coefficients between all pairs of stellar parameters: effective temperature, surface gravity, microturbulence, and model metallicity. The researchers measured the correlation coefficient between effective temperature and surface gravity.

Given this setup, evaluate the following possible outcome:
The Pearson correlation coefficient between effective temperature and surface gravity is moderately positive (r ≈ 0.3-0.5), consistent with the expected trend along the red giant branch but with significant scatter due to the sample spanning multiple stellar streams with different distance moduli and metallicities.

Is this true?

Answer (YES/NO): NO